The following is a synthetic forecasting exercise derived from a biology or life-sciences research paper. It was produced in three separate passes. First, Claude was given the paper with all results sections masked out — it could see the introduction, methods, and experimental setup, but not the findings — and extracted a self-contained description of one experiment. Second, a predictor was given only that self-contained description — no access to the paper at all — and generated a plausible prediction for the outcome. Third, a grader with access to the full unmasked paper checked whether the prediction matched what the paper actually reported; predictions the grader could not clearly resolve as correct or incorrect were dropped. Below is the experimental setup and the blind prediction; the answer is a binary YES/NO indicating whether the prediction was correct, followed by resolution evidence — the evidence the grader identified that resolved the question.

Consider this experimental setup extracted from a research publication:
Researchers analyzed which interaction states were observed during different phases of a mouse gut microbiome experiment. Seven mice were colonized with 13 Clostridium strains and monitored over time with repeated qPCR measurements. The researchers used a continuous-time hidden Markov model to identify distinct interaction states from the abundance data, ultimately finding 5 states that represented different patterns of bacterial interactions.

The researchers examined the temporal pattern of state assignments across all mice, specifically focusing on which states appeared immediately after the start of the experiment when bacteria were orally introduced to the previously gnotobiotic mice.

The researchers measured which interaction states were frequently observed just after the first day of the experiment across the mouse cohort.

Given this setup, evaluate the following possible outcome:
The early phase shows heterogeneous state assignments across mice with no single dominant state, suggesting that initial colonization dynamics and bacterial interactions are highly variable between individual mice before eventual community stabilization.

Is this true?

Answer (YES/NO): NO